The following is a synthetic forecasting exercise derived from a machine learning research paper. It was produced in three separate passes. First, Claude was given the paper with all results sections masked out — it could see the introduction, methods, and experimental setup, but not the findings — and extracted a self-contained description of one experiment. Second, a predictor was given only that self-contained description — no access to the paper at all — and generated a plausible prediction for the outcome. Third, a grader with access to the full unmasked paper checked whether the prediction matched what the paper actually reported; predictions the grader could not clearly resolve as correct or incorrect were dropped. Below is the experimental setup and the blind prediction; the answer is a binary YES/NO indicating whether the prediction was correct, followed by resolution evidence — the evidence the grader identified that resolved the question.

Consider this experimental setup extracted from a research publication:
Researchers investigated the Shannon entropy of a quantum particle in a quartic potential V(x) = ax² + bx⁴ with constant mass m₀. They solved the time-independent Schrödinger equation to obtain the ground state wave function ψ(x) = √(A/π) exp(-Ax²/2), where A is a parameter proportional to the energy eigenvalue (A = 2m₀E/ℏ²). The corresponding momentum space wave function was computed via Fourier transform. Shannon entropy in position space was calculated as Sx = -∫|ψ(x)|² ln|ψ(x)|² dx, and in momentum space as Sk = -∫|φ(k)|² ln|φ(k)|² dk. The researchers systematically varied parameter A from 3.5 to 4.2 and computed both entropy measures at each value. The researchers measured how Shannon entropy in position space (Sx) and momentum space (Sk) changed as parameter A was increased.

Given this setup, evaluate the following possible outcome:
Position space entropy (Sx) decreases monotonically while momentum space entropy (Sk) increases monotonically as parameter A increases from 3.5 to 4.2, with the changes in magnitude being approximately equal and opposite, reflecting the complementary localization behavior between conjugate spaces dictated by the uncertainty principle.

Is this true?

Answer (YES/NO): YES